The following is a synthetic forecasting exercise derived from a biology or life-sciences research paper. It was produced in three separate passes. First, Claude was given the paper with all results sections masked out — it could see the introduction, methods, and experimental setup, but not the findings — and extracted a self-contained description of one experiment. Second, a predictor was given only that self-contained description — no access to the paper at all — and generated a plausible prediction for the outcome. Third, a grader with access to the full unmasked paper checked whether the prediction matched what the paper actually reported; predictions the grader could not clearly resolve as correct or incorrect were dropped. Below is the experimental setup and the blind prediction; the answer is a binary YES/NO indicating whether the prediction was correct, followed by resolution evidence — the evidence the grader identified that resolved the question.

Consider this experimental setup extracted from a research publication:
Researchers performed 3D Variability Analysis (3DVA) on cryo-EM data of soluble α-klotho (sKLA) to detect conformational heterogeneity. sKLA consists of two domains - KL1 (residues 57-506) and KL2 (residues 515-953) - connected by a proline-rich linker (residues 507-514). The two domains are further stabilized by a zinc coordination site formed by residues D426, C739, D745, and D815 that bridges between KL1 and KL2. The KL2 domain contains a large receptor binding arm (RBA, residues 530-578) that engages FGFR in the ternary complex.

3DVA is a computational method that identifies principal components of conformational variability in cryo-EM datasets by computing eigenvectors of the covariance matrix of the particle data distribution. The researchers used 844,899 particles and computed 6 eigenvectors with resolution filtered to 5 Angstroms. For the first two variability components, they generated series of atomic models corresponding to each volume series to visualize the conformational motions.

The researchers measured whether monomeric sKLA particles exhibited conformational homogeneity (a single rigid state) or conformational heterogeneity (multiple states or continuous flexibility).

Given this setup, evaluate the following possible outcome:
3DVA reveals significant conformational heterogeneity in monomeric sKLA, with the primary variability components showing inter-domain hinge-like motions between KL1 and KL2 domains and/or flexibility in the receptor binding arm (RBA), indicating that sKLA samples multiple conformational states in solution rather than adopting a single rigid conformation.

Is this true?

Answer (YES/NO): YES